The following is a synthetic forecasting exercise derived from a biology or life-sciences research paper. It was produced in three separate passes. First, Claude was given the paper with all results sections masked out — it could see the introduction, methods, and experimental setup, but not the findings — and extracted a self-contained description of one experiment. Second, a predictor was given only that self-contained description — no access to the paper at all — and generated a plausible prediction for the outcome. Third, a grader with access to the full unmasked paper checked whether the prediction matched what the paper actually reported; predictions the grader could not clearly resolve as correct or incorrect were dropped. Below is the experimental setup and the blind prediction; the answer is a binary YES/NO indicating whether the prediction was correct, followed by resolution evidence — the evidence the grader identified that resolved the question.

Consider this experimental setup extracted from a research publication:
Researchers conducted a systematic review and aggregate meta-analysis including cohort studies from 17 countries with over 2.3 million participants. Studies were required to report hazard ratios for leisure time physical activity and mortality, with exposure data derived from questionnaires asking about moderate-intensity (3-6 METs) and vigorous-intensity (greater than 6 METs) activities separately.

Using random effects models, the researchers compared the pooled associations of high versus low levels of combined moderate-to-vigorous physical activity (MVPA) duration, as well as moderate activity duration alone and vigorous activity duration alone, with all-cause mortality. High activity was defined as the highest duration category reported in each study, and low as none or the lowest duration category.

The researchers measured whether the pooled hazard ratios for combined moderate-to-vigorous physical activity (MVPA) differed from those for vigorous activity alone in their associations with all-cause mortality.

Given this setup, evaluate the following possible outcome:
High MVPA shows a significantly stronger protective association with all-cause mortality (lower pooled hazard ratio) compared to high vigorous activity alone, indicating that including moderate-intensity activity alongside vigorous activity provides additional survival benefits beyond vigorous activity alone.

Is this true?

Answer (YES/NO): NO